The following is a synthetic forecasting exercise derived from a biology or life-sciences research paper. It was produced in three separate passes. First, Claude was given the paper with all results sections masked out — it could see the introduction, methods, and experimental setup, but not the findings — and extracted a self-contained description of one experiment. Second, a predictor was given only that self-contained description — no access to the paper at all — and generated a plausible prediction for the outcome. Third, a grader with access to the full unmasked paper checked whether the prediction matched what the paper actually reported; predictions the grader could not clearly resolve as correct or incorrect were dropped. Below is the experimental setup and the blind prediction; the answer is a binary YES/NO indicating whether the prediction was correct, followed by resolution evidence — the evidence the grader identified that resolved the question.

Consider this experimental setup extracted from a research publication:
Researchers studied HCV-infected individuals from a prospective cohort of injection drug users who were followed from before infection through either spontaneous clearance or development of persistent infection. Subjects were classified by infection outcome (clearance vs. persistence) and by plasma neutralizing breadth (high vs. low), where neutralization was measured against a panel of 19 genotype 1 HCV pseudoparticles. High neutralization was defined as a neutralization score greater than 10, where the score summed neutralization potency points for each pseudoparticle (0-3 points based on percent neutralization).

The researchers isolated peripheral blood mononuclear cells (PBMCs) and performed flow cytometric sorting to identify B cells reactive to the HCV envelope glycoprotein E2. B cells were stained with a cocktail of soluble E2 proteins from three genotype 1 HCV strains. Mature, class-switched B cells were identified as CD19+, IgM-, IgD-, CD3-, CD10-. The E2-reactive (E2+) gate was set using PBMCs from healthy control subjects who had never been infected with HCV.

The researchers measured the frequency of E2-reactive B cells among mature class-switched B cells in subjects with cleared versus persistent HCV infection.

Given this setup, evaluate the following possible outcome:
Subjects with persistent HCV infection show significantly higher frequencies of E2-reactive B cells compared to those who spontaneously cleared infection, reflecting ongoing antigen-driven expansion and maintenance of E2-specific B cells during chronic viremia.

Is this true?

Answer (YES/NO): NO